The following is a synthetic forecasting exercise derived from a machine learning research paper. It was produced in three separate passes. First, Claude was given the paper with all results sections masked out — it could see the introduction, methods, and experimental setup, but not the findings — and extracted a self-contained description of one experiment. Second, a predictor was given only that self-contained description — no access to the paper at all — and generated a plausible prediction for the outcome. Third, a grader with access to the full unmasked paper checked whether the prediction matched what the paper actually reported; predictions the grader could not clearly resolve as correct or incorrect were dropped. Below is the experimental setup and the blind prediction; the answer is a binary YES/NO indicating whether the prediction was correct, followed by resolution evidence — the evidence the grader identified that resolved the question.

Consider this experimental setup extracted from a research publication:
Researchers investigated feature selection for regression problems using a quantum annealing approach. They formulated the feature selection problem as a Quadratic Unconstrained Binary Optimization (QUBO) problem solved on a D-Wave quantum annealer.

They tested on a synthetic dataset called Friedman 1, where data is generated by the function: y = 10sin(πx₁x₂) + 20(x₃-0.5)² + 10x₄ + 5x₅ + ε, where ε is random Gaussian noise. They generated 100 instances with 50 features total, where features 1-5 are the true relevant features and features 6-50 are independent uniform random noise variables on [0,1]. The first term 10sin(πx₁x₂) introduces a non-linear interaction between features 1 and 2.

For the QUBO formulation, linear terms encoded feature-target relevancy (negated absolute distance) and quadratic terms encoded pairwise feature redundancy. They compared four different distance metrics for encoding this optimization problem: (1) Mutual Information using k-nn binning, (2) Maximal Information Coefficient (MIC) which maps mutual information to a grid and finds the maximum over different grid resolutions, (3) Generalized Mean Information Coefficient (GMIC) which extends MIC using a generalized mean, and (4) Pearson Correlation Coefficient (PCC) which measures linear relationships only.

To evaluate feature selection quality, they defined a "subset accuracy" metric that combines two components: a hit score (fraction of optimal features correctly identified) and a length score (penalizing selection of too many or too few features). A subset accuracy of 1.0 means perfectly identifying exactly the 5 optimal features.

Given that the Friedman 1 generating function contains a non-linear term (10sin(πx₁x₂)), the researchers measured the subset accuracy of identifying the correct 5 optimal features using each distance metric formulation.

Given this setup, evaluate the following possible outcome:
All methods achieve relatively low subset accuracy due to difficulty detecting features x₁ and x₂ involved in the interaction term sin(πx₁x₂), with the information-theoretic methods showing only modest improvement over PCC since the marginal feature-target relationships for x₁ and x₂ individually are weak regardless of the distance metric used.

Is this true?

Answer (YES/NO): NO